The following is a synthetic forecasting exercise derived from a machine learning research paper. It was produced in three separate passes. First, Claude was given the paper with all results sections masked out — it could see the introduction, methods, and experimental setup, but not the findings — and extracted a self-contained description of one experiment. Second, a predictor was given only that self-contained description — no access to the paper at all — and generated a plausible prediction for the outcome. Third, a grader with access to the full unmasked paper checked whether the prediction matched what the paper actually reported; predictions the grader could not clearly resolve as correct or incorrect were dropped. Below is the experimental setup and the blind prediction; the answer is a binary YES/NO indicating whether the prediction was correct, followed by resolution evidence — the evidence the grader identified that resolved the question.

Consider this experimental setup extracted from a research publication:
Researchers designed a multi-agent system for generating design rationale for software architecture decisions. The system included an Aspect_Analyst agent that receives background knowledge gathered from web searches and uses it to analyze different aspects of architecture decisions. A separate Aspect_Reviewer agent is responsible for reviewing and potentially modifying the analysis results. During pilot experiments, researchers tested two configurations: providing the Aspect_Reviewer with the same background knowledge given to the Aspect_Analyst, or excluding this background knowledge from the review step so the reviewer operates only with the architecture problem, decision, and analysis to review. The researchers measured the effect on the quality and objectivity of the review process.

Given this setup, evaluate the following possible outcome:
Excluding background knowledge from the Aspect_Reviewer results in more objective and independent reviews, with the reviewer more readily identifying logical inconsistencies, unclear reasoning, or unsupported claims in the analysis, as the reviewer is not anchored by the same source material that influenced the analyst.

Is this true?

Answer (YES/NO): YES